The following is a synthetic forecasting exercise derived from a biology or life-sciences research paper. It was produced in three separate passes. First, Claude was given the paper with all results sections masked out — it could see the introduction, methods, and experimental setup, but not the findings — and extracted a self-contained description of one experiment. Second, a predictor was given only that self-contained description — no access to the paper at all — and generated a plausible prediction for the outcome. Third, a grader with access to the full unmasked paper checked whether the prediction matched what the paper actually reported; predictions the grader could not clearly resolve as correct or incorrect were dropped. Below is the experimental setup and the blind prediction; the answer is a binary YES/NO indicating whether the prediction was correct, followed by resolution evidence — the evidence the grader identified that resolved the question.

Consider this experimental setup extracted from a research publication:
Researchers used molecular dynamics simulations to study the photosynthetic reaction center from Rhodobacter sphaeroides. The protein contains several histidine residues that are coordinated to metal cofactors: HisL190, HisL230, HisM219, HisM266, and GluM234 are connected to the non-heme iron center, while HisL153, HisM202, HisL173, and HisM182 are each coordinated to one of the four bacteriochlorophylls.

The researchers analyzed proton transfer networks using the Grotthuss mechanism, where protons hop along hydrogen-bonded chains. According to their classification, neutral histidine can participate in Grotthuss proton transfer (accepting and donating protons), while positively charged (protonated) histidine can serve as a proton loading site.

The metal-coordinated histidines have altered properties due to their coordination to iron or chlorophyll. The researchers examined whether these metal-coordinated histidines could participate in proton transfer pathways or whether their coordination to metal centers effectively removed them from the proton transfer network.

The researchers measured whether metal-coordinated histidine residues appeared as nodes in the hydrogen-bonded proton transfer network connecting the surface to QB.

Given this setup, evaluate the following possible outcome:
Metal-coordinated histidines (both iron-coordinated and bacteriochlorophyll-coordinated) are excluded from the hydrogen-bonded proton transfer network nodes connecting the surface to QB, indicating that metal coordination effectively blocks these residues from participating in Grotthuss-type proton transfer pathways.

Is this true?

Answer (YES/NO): NO